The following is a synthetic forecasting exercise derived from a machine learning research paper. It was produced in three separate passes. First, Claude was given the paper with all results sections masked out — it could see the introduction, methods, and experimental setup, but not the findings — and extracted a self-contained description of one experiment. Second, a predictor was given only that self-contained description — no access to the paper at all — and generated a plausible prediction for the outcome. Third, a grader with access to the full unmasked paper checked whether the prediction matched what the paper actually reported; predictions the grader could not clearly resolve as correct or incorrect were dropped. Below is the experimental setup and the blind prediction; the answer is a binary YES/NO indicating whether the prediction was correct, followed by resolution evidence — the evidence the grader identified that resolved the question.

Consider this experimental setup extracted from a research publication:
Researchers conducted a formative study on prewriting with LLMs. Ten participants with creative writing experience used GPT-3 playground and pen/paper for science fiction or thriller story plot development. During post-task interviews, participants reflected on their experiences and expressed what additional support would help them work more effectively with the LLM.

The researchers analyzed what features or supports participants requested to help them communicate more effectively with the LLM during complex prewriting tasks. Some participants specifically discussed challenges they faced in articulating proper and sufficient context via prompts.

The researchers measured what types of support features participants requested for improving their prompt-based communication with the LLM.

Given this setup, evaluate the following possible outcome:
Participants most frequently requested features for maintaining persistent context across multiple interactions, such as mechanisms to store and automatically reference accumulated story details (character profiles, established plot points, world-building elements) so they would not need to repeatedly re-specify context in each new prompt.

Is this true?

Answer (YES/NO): NO